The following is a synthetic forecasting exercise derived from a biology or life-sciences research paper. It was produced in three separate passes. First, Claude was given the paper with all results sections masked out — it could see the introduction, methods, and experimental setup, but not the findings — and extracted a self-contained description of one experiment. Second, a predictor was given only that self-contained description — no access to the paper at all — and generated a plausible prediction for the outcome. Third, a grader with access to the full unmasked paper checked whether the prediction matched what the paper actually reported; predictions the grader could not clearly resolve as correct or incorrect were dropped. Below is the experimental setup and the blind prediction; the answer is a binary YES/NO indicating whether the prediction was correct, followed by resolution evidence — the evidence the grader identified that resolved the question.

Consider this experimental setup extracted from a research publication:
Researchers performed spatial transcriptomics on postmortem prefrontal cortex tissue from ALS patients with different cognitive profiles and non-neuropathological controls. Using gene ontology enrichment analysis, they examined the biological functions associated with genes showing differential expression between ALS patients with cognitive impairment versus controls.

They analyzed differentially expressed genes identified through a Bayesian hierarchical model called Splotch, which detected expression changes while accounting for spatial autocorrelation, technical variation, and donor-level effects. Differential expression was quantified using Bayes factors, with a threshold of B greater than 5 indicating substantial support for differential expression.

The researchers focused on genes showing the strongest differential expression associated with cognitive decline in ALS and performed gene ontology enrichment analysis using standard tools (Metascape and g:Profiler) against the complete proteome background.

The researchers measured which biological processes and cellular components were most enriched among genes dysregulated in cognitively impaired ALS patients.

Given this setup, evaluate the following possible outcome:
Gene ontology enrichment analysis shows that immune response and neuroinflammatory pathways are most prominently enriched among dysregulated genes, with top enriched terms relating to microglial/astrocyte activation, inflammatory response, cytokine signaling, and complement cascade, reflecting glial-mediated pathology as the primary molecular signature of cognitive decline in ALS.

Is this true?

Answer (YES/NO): NO